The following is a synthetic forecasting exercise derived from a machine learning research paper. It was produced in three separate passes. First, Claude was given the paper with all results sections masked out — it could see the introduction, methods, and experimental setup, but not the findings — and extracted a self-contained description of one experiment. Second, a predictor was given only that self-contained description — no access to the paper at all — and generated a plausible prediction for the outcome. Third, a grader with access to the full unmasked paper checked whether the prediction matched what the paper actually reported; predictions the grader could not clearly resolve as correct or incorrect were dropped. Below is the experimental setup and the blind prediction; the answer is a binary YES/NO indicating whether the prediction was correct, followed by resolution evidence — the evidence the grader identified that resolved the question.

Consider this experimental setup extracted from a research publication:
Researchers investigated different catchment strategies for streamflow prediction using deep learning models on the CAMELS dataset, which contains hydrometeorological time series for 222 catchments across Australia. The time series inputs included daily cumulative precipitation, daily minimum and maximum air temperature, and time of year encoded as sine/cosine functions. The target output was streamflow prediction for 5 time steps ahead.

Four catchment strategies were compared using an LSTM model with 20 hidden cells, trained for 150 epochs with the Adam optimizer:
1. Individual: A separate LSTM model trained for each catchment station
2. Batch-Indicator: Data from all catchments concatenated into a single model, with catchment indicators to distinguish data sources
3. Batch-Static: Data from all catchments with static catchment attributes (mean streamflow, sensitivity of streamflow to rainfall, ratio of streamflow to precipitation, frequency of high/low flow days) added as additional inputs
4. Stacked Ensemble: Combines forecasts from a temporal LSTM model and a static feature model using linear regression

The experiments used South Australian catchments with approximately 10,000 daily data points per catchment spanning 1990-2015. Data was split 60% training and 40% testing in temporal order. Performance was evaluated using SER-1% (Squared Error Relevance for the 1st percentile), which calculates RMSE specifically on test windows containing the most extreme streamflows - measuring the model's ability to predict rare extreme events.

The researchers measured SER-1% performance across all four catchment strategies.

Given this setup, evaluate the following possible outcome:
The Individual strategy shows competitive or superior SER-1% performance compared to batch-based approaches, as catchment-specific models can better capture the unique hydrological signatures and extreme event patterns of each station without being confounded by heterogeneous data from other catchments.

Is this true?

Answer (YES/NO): YES